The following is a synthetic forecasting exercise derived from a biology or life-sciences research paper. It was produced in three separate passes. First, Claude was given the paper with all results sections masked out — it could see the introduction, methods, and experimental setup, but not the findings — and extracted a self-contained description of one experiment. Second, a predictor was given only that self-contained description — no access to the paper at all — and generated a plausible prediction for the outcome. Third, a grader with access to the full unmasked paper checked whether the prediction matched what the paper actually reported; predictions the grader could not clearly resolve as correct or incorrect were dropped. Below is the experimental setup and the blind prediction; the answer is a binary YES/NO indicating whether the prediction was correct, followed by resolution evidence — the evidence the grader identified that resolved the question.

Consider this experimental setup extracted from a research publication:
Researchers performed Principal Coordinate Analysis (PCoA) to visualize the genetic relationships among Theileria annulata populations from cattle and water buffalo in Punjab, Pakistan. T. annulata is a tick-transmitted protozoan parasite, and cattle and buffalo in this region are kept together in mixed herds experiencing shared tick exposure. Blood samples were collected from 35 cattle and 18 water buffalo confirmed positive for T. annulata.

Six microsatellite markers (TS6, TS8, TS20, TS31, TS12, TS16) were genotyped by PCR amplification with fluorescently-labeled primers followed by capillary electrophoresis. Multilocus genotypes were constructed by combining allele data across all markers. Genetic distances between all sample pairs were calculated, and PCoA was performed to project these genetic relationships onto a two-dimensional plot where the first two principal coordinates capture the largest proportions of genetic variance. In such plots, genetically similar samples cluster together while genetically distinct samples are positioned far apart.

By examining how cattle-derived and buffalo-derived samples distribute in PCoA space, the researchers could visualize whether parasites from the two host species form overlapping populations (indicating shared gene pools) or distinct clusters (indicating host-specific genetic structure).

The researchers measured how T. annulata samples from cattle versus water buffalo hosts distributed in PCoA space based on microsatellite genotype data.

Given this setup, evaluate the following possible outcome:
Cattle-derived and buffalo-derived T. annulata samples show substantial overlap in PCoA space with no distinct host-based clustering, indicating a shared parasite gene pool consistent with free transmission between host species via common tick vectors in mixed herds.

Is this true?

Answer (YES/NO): YES